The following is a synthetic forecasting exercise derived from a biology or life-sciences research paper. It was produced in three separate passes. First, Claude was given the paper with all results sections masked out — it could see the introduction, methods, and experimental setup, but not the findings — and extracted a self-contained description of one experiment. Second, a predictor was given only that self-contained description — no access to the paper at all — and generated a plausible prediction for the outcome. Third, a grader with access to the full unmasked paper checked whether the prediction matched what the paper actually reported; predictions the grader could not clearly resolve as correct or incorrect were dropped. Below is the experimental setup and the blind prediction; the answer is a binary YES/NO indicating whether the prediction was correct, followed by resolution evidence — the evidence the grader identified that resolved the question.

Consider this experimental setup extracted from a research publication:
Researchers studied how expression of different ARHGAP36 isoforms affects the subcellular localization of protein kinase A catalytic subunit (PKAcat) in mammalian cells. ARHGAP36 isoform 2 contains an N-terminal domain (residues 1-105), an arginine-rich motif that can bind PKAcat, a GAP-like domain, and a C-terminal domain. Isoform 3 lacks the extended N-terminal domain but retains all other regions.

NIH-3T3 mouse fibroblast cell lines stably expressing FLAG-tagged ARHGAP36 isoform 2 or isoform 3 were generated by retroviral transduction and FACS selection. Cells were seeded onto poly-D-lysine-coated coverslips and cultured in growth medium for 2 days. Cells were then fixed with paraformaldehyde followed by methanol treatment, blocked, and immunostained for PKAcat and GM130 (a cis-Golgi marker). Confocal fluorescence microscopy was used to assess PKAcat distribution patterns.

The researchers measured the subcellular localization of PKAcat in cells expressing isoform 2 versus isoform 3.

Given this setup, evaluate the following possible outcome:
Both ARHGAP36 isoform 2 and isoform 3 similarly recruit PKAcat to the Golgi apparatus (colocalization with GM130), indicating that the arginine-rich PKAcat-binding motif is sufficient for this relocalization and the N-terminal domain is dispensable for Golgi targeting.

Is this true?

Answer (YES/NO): NO